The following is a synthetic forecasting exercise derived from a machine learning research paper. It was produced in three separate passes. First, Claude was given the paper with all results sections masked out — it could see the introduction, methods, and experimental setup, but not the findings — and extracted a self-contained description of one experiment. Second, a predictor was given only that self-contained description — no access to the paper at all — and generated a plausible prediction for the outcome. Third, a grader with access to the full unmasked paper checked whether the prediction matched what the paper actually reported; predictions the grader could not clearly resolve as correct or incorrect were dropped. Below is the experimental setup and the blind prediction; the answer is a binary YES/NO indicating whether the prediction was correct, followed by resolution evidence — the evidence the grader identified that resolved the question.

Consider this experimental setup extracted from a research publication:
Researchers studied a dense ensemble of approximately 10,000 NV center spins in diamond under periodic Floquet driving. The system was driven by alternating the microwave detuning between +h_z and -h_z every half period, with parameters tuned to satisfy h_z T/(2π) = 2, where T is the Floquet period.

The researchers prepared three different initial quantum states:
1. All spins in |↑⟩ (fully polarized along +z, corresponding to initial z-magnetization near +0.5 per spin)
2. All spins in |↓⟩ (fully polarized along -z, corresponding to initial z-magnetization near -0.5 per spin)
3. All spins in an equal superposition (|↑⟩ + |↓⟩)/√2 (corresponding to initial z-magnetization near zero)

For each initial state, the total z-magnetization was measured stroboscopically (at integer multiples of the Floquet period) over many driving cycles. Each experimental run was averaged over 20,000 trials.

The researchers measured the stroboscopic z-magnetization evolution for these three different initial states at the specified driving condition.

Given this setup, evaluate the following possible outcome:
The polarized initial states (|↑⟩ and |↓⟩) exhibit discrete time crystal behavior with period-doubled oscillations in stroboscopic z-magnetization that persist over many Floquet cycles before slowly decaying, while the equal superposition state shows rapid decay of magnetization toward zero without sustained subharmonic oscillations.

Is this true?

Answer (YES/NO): NO